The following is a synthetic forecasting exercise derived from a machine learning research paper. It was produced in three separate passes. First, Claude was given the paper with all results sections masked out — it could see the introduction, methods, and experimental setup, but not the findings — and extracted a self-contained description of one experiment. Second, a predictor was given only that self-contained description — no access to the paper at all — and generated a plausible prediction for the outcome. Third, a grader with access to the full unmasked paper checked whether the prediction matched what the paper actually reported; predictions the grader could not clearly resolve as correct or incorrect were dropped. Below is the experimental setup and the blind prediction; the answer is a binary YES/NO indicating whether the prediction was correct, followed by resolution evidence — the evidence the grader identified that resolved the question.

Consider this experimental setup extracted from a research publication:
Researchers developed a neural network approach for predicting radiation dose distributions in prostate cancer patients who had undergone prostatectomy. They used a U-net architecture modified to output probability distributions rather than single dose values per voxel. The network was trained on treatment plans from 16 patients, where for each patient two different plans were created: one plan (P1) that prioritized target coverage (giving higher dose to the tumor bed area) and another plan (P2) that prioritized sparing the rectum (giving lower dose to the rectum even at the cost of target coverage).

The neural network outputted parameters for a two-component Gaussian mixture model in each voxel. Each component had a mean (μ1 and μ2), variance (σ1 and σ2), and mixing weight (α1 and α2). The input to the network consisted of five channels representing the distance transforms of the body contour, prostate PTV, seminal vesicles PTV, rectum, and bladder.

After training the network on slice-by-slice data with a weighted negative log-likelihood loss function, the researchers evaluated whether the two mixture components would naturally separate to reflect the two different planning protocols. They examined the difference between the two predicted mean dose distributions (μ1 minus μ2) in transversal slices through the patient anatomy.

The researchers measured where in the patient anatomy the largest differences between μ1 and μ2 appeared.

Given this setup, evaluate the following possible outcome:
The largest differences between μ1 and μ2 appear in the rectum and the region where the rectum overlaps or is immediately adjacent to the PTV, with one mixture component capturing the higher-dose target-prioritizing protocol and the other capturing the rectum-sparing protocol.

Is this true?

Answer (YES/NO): YES